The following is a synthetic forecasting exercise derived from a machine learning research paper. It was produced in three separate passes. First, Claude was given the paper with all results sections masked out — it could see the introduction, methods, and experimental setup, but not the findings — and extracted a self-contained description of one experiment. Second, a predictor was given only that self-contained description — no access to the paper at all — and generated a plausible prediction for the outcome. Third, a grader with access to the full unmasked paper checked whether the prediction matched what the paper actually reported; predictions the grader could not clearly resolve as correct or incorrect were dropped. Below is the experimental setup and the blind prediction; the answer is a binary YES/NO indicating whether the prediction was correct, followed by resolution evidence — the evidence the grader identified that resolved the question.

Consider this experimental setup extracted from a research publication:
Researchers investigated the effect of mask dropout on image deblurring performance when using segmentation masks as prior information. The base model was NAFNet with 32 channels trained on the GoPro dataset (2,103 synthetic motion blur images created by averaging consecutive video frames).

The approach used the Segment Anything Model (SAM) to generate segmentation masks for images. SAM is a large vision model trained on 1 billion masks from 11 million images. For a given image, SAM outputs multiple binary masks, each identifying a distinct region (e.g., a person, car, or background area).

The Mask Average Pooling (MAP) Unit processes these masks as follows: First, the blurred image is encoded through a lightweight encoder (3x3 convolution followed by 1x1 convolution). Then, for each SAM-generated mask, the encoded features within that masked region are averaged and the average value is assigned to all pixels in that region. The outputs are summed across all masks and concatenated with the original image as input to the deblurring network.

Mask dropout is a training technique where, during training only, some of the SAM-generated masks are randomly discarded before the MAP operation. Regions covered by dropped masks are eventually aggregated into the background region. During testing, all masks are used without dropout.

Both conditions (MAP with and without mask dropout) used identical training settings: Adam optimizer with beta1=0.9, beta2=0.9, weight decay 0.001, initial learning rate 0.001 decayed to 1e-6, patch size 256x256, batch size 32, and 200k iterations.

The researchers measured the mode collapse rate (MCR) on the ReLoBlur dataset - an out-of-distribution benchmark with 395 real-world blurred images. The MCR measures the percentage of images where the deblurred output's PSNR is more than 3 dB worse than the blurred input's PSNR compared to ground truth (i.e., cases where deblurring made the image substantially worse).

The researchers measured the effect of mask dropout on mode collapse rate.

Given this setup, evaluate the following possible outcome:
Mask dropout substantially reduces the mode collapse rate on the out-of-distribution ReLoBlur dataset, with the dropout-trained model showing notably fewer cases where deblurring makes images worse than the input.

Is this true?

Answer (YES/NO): YES